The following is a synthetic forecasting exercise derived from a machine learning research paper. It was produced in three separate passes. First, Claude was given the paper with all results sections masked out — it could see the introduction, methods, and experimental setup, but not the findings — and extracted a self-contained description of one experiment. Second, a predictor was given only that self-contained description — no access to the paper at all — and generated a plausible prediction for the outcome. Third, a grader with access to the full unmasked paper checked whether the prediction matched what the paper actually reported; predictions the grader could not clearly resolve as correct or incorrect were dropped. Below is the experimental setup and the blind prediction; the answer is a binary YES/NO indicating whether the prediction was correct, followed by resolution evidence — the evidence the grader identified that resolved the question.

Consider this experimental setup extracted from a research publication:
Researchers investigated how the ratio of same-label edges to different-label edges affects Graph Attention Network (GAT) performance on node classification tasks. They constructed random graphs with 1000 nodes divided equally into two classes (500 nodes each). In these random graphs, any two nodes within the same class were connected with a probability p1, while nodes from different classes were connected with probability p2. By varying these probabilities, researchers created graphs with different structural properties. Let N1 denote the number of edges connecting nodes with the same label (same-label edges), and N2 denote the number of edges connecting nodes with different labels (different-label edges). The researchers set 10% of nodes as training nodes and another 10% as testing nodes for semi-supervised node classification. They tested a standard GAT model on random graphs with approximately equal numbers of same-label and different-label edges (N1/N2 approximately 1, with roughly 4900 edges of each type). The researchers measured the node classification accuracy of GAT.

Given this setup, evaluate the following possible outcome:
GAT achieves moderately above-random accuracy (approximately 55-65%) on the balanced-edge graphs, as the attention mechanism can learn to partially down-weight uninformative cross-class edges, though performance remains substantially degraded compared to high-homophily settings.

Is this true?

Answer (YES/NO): NO